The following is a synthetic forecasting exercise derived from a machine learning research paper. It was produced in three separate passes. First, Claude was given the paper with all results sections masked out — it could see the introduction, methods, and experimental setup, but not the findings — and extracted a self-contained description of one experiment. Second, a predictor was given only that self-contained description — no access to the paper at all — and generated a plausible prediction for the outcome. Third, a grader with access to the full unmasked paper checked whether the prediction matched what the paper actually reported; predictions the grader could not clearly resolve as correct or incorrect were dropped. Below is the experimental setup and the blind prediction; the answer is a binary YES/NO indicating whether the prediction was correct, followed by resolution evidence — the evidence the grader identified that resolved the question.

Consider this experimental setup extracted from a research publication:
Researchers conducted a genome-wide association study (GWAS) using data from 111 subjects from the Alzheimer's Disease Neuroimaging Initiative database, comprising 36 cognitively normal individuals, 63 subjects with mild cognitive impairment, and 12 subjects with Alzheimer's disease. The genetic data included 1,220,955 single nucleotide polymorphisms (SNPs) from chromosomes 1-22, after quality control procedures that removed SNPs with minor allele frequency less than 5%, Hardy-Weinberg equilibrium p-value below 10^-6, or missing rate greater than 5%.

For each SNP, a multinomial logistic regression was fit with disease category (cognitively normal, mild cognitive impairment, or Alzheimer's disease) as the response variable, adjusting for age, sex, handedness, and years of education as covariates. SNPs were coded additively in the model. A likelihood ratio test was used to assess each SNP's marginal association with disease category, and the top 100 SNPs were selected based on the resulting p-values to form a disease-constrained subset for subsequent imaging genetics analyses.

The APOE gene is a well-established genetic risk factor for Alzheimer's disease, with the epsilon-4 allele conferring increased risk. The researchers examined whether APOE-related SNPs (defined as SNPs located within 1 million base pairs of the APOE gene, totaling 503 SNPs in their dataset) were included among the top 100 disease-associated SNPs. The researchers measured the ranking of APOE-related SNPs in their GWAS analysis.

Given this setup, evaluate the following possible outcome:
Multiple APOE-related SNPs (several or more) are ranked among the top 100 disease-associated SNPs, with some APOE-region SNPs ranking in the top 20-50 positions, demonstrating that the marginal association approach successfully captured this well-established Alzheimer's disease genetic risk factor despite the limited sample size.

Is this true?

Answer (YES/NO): NO